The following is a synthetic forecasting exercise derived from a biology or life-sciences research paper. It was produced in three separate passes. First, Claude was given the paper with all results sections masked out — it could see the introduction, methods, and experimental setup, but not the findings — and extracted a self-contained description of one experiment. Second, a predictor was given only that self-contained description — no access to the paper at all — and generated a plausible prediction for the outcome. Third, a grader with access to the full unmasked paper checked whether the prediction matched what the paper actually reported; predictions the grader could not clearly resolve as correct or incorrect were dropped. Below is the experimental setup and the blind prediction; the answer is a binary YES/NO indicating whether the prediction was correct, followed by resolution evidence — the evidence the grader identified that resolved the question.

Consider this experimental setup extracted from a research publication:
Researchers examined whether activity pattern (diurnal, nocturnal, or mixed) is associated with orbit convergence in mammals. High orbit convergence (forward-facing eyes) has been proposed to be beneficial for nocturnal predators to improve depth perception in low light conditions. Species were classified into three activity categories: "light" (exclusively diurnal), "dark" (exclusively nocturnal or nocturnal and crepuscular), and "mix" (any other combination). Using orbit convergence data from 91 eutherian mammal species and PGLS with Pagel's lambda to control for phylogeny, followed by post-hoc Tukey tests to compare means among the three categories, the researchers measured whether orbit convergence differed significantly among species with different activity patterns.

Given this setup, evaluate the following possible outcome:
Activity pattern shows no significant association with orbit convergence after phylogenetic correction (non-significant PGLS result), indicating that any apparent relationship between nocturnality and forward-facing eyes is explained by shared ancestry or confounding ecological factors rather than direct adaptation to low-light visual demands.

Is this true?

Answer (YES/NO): YES